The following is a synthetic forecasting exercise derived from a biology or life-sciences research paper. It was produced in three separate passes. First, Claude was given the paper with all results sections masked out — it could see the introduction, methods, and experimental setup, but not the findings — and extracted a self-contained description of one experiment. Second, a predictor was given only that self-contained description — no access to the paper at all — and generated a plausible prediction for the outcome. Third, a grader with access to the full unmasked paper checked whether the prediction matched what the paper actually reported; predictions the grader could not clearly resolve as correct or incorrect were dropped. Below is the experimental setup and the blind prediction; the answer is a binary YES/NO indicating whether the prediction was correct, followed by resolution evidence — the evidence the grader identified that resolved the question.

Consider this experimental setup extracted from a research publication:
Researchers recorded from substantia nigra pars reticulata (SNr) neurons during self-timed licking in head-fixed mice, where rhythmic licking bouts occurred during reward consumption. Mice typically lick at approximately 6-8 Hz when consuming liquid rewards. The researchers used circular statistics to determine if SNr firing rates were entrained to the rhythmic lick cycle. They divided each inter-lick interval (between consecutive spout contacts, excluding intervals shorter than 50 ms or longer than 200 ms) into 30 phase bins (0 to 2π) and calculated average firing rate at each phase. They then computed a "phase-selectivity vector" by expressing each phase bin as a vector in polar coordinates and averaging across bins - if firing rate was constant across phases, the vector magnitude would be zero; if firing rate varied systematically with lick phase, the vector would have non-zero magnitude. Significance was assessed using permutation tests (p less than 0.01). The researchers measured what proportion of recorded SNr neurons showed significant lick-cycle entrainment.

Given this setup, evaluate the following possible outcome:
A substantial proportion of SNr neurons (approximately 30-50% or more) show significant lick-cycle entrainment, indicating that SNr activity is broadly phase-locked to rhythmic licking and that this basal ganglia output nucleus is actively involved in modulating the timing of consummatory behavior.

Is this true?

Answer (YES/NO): YES